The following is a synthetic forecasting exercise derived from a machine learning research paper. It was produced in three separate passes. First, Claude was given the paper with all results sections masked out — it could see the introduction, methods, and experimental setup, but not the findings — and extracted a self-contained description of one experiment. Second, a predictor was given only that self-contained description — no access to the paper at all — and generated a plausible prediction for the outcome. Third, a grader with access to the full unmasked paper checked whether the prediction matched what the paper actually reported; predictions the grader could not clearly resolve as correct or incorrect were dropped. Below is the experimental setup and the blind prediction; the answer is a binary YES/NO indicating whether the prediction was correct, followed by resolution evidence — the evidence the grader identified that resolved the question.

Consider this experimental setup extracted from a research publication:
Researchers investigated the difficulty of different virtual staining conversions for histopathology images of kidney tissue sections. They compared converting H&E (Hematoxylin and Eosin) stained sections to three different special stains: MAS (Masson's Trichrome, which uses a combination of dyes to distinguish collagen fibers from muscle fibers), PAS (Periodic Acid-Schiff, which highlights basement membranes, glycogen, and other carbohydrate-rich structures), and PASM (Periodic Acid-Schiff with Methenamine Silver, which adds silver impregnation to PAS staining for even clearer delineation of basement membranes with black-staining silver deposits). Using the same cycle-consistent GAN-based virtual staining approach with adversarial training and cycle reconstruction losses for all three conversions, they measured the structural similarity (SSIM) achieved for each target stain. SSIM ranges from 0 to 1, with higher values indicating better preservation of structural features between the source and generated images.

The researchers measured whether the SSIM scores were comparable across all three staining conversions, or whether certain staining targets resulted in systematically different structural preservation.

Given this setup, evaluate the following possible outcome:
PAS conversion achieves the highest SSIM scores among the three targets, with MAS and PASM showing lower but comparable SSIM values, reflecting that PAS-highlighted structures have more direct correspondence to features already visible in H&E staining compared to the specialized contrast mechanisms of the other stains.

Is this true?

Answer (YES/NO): NO